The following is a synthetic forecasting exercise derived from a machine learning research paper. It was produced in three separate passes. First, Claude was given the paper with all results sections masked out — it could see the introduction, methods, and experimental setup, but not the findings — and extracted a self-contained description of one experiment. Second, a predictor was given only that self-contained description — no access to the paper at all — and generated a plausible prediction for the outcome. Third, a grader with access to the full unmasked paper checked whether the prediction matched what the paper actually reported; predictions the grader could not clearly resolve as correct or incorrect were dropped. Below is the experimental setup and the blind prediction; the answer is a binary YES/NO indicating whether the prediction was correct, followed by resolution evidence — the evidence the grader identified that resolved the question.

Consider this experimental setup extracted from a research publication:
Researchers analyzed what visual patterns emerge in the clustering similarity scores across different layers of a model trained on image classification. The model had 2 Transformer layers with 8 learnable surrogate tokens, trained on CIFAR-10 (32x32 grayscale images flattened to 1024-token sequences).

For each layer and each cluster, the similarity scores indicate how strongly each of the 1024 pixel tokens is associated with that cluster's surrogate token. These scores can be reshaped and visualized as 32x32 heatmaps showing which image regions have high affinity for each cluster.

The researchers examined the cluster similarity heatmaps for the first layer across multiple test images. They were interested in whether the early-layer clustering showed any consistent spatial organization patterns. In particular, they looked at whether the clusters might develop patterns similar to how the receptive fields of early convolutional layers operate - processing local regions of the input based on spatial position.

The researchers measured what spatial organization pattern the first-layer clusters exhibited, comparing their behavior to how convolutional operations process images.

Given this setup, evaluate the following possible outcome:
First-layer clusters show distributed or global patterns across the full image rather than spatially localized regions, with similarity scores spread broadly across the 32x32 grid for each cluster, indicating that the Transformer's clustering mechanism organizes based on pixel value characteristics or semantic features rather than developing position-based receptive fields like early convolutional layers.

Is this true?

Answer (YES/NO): NO